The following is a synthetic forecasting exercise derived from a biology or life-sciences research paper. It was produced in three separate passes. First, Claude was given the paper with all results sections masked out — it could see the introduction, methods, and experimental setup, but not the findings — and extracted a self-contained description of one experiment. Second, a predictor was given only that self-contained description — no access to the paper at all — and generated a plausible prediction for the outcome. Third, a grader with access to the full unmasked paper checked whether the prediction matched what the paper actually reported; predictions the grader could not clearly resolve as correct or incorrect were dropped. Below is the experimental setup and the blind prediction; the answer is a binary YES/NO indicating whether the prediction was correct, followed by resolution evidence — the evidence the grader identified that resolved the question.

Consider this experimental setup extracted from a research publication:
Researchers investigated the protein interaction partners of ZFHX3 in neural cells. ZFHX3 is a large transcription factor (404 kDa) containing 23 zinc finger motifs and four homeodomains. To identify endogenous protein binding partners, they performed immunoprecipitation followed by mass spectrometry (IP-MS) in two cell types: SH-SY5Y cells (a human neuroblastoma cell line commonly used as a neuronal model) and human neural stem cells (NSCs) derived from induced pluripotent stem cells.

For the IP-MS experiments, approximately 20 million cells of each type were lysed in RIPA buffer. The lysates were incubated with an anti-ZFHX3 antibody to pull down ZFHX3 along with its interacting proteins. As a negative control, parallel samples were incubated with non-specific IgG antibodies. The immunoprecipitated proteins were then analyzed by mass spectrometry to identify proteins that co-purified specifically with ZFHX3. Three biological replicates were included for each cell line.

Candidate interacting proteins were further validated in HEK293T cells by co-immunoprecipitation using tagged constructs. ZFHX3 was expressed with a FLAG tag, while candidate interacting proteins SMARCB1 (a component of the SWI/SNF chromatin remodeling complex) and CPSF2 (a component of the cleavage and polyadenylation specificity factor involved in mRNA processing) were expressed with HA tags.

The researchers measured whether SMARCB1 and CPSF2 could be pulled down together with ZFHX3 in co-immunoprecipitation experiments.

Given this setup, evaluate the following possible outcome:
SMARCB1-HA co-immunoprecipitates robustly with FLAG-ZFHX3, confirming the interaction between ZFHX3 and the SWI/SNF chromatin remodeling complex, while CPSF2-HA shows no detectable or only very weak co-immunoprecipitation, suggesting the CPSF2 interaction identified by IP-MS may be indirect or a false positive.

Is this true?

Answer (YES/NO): NO